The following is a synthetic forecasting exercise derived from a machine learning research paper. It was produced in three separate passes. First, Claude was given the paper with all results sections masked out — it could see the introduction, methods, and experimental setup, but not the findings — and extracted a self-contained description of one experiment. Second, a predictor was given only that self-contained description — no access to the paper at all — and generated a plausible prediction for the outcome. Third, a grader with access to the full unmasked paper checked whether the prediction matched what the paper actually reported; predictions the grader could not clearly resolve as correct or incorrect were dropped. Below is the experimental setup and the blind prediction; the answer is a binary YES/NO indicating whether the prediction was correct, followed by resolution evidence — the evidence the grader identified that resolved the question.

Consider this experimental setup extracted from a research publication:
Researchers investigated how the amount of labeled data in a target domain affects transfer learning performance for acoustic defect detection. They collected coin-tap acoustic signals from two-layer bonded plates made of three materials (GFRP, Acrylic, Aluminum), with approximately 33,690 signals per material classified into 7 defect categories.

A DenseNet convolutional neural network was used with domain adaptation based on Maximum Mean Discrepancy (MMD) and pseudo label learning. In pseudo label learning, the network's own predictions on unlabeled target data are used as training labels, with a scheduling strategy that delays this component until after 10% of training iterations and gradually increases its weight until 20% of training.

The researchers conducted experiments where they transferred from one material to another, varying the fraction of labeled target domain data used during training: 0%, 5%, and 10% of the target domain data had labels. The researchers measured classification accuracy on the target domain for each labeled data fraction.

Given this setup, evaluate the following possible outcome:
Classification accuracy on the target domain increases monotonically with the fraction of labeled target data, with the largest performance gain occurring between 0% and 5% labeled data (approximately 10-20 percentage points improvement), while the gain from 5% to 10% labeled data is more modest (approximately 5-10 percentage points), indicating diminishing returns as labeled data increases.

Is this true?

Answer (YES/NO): NO